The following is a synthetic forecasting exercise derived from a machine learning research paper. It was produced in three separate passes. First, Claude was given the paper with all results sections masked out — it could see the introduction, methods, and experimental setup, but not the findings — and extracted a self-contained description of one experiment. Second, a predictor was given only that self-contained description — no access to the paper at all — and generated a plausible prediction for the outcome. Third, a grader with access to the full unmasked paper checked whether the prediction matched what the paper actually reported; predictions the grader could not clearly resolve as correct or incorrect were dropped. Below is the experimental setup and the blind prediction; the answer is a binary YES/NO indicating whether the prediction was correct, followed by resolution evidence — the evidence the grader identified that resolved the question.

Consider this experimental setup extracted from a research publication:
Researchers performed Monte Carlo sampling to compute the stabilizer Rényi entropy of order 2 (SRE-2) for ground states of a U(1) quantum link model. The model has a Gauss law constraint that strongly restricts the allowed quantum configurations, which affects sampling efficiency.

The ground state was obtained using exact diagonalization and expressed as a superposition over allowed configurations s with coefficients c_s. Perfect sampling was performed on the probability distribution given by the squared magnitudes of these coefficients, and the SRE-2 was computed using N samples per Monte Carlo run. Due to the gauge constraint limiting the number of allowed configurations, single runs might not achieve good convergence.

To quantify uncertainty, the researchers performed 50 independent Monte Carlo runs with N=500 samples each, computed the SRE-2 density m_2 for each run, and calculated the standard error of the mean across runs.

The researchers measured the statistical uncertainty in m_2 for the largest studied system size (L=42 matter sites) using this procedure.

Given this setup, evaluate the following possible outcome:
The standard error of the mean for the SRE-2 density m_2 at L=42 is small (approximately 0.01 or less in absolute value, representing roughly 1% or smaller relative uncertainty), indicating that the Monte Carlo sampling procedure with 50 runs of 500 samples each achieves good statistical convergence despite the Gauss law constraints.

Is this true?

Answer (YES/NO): YES